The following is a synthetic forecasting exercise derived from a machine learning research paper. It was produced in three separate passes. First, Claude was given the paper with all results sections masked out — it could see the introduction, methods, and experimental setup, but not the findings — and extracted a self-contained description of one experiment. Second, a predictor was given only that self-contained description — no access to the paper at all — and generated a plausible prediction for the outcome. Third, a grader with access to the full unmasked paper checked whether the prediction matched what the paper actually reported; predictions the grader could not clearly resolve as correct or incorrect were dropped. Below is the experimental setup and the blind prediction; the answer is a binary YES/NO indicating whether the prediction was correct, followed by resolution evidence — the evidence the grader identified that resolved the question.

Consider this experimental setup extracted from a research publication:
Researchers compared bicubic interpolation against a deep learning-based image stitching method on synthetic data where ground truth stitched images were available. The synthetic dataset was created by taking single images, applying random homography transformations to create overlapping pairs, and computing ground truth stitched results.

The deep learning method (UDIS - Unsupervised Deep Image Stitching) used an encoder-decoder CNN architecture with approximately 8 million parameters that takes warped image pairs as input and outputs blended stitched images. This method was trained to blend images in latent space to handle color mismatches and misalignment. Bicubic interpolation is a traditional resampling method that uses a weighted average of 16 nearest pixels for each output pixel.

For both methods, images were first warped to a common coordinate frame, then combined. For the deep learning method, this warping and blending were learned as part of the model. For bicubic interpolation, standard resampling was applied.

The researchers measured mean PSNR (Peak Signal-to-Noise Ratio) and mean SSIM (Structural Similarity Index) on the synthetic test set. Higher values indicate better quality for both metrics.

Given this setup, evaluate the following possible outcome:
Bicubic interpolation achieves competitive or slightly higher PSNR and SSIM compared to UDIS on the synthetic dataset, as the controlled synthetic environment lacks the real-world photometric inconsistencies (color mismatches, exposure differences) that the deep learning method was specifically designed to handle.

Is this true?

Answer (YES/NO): YES